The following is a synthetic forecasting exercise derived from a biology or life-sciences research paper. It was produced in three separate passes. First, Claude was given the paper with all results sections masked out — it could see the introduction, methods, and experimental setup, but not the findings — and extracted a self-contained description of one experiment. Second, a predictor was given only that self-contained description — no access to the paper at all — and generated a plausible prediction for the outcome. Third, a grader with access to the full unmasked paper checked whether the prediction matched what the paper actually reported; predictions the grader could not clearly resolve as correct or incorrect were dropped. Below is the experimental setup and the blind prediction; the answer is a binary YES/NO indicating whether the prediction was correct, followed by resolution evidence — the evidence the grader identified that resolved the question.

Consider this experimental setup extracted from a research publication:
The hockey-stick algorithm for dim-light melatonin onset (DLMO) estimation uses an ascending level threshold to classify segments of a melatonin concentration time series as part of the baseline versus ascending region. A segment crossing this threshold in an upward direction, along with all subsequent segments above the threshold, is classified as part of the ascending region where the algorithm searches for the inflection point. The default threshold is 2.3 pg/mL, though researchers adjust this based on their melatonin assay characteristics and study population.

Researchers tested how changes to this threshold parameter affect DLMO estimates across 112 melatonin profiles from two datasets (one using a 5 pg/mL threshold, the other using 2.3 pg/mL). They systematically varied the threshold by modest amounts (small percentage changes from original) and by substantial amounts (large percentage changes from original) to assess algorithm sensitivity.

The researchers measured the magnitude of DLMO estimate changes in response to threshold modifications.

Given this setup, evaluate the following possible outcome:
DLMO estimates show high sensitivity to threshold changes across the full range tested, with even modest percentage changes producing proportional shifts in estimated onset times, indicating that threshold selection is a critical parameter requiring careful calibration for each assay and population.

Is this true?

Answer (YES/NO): NO